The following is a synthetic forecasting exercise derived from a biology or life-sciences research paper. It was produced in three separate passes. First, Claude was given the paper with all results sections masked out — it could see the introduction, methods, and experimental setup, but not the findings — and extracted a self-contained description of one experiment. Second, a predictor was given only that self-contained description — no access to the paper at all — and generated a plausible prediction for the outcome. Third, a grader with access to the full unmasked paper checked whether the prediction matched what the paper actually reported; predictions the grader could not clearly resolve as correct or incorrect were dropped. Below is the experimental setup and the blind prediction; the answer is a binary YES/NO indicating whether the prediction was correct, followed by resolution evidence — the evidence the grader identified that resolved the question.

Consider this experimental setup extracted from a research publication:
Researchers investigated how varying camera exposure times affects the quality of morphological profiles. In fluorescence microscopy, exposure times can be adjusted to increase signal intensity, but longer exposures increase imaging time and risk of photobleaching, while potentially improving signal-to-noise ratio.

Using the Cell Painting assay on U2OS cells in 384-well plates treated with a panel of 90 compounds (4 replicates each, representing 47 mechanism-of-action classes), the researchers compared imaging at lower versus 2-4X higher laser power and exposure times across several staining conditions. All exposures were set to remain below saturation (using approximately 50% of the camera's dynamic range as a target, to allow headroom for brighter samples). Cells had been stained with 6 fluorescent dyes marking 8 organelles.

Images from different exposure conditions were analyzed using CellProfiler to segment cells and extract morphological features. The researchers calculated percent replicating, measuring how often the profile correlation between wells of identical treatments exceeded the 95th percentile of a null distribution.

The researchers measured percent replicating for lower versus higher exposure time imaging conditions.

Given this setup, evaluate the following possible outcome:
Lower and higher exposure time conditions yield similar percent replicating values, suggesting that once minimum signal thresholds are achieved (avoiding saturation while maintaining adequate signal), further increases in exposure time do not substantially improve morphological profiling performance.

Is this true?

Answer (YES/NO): YES